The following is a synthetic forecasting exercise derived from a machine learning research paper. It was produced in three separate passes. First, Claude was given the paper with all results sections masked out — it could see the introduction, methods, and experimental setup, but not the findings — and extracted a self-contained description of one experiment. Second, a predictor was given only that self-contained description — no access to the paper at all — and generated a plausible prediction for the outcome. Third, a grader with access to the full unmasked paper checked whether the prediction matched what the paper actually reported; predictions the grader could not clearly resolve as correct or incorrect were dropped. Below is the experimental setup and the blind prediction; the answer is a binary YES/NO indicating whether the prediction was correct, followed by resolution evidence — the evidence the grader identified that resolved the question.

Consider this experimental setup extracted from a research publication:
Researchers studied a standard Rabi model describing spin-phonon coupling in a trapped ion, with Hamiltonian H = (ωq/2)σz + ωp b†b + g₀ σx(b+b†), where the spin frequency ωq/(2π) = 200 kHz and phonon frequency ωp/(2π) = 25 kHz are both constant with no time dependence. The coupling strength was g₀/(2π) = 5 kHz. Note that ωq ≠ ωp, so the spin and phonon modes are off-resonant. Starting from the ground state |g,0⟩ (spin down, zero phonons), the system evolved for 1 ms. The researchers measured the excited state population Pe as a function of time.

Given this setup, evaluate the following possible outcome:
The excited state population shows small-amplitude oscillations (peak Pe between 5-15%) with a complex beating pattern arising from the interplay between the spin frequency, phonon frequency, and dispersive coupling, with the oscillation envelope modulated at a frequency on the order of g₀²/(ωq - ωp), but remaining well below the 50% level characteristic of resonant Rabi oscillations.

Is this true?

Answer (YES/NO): NO